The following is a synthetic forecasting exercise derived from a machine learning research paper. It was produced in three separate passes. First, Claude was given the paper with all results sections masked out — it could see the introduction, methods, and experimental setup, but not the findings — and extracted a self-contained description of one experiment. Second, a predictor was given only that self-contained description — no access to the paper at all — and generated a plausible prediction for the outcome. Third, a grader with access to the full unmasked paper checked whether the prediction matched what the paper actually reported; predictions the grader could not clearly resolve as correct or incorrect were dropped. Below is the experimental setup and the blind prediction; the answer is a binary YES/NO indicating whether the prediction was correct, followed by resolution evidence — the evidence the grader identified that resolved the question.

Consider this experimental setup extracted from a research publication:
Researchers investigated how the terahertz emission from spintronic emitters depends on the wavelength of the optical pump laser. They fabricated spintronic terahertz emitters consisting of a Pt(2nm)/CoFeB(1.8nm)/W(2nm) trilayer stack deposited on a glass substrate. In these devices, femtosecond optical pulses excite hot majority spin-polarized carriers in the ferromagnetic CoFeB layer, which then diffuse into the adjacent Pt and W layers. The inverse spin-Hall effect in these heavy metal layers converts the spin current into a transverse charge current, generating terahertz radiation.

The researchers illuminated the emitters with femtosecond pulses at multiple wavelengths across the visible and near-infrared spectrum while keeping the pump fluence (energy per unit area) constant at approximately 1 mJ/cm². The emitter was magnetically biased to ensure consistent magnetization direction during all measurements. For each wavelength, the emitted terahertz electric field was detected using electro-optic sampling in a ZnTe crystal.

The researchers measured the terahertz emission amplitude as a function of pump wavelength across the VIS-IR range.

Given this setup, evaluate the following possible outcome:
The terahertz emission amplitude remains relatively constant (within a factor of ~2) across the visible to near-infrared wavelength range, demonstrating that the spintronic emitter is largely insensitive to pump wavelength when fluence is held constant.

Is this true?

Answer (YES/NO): YES